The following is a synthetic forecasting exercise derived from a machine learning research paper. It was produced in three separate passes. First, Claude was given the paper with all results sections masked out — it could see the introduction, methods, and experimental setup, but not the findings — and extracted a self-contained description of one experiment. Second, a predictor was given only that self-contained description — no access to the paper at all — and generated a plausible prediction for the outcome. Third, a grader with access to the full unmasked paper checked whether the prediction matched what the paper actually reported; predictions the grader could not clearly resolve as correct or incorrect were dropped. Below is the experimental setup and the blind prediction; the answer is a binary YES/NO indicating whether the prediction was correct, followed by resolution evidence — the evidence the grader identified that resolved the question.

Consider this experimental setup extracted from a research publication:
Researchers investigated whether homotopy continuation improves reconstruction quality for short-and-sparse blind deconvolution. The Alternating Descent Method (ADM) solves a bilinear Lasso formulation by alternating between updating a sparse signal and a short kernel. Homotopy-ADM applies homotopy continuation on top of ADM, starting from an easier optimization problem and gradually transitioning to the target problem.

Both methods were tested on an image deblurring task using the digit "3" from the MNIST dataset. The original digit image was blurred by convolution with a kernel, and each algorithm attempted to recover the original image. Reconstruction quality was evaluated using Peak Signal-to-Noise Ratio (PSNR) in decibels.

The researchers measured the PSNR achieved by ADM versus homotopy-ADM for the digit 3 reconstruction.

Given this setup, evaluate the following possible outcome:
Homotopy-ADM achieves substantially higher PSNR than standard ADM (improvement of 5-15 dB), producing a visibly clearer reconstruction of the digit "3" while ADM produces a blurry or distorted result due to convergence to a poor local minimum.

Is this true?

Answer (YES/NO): NO